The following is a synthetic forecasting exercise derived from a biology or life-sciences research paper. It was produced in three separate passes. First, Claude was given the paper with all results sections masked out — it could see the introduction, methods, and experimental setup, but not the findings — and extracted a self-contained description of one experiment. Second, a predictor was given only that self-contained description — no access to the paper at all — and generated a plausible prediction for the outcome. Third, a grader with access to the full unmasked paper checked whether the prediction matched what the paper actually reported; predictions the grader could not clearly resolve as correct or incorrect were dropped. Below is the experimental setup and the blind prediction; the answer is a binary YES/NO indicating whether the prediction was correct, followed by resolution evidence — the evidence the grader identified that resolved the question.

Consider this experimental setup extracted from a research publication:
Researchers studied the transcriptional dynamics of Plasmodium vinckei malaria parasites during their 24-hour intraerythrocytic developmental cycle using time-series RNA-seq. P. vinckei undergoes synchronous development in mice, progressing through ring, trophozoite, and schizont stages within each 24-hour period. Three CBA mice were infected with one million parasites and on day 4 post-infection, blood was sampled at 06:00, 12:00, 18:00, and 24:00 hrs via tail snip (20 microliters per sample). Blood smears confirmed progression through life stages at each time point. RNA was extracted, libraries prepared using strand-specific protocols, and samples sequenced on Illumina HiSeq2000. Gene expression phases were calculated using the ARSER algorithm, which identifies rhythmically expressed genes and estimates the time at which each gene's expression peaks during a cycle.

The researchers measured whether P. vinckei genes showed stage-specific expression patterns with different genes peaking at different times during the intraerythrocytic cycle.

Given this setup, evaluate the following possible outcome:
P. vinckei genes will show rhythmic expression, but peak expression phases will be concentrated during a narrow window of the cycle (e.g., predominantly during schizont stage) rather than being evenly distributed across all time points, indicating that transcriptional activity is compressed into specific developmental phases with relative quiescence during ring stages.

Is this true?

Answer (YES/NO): NO